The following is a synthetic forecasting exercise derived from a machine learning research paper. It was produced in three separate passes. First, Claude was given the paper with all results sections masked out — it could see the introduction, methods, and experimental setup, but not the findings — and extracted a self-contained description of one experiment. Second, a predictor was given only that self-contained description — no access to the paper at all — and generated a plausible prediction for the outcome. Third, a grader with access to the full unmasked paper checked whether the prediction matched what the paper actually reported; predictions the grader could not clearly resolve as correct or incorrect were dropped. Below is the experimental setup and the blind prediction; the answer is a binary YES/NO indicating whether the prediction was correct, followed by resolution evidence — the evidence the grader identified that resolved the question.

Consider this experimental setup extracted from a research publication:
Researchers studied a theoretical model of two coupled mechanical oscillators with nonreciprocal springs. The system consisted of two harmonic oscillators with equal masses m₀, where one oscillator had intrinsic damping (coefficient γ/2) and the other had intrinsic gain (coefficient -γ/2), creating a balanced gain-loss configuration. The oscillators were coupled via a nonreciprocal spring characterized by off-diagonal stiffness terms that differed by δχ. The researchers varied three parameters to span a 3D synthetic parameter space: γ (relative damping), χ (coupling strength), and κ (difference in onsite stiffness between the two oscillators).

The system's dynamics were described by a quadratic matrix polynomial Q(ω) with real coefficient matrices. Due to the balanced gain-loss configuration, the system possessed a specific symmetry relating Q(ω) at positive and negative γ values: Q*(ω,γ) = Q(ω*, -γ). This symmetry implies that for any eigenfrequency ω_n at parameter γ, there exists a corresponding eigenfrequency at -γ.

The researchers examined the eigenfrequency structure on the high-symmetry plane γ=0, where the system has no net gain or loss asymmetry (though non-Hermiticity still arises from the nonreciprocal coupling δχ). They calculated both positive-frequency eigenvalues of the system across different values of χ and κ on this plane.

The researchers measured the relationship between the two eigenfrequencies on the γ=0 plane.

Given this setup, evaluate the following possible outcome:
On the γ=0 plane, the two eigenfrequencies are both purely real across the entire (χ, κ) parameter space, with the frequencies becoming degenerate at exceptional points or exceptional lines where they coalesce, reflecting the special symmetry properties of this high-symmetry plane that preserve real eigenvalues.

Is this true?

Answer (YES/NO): NO